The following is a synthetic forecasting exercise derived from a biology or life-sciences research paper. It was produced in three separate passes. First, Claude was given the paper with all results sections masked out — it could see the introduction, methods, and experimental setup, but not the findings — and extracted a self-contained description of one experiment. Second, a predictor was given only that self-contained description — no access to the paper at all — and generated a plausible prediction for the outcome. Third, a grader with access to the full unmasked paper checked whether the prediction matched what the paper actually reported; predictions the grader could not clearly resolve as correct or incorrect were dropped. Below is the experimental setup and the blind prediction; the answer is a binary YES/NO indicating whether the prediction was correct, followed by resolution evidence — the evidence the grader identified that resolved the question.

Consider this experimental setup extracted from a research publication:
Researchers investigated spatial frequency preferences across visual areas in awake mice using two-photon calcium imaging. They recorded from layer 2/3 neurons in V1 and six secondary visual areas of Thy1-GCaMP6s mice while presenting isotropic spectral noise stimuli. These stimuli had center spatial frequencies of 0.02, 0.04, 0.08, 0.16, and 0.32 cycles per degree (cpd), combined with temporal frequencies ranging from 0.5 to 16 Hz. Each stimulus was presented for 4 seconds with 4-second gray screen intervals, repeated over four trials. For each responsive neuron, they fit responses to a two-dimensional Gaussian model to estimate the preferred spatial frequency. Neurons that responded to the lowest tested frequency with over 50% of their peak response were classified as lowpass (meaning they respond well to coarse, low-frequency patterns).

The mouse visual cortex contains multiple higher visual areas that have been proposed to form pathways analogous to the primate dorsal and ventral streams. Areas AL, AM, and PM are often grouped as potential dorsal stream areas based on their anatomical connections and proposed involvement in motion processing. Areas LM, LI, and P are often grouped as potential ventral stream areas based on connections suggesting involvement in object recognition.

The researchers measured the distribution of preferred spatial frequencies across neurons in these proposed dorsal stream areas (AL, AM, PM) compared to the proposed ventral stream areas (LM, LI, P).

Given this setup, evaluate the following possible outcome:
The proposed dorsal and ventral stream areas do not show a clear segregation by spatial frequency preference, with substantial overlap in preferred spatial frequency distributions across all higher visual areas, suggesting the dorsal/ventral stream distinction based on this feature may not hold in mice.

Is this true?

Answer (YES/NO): NO